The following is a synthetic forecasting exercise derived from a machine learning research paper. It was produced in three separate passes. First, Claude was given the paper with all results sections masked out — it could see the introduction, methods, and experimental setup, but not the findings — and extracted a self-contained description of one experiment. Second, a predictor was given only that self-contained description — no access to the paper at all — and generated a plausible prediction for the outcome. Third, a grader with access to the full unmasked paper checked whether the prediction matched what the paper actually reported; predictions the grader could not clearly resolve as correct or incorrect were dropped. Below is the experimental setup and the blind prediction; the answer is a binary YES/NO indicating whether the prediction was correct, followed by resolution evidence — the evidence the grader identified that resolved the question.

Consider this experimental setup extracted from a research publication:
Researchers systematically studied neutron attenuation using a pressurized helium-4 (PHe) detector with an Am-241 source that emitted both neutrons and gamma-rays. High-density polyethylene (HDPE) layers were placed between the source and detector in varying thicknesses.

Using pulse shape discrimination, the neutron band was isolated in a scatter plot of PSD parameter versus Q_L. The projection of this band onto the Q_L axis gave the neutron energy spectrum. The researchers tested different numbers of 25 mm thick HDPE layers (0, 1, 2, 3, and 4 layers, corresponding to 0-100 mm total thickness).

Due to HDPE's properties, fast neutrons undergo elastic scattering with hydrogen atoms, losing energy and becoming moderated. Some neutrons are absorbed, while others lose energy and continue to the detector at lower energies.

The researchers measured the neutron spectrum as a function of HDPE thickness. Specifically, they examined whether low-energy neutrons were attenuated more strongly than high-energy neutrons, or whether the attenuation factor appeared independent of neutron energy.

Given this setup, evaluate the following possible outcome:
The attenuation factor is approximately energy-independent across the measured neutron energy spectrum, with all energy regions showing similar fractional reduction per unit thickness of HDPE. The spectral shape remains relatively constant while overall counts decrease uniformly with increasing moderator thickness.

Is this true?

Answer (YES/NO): YES